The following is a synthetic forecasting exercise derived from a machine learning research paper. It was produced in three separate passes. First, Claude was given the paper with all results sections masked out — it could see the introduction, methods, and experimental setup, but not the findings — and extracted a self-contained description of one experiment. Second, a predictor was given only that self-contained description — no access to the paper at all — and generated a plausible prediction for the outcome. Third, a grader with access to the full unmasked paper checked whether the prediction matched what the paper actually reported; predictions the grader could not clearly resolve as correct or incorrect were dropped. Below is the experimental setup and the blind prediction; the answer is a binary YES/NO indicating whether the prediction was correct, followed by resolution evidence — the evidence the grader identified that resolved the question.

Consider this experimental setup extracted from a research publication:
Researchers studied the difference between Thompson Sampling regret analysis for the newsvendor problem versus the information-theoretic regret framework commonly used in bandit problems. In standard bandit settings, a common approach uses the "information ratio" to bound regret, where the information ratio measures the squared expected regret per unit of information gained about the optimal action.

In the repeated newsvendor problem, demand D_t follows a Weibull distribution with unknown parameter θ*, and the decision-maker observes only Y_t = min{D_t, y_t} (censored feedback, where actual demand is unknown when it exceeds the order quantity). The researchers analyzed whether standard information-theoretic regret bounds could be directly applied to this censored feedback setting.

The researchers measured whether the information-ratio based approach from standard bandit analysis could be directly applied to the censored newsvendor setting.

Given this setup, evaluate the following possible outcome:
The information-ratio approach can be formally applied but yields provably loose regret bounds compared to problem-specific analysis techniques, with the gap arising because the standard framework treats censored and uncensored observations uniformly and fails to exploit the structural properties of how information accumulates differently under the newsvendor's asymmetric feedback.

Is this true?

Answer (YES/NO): NO